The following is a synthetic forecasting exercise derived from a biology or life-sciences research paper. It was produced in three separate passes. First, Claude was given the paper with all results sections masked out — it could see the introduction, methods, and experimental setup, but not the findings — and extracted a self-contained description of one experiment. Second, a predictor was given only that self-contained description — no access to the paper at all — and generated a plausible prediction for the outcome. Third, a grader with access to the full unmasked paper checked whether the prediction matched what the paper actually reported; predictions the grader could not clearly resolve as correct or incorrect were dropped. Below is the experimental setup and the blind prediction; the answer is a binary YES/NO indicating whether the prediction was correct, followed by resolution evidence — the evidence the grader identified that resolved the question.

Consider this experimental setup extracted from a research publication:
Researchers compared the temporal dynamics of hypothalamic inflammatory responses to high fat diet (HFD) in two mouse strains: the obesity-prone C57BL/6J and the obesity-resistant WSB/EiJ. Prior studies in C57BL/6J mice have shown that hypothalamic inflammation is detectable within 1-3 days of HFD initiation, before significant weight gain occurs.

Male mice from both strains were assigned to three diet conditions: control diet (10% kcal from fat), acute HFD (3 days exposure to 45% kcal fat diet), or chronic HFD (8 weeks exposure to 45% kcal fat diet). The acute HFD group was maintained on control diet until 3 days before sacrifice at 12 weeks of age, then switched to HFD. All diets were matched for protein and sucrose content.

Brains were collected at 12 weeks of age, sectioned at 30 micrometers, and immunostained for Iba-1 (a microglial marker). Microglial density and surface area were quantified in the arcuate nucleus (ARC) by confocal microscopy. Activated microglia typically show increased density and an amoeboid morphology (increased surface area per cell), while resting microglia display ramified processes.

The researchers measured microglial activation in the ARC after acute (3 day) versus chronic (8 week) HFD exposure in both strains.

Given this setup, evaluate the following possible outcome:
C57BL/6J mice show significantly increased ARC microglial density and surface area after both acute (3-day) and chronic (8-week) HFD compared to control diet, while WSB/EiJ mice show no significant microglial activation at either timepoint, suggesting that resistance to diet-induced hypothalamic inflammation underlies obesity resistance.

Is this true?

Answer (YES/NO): NO